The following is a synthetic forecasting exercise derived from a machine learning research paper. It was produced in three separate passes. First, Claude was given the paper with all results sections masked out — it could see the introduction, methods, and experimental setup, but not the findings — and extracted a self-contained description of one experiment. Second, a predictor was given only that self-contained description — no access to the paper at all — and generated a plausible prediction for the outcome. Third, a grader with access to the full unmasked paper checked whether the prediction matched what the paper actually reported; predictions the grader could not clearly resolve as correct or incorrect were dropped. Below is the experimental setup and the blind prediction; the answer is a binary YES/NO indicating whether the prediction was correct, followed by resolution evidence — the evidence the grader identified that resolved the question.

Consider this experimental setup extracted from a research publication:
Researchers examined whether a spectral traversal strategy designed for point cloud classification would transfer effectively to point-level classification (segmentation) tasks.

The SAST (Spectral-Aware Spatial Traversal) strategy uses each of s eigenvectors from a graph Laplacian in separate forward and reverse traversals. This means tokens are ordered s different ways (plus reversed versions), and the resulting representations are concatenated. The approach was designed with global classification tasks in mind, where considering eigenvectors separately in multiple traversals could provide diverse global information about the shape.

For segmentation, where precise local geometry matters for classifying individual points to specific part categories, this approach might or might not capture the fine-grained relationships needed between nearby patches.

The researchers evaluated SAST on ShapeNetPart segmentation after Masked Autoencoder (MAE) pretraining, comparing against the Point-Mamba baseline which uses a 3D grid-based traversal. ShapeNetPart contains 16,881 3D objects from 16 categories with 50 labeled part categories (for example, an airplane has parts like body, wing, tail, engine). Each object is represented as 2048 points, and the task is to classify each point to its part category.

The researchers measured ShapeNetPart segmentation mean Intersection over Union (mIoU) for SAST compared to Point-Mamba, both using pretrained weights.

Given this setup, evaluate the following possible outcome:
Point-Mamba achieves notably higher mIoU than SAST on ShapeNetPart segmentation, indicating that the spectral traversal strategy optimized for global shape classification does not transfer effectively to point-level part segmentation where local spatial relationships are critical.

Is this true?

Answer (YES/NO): NO